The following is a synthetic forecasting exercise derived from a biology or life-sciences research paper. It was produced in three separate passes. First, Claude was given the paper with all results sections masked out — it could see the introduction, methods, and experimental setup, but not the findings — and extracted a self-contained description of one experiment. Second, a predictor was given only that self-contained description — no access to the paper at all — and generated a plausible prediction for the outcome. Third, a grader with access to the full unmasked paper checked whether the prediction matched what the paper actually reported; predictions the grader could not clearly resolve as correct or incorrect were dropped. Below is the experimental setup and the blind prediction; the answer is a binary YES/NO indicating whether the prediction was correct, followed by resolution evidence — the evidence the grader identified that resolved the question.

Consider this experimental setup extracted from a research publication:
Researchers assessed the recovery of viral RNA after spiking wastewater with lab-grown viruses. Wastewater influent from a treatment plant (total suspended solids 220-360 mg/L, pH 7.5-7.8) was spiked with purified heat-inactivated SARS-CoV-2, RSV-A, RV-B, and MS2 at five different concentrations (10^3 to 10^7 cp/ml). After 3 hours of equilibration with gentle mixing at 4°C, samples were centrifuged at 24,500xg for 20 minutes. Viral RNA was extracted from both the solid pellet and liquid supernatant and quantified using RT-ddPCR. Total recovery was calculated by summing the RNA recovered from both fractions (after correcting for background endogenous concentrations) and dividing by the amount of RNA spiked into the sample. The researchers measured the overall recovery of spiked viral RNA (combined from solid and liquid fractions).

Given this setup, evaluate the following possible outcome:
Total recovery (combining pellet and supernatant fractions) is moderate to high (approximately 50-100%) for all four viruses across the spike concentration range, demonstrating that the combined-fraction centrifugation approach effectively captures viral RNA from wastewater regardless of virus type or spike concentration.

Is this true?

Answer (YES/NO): NO